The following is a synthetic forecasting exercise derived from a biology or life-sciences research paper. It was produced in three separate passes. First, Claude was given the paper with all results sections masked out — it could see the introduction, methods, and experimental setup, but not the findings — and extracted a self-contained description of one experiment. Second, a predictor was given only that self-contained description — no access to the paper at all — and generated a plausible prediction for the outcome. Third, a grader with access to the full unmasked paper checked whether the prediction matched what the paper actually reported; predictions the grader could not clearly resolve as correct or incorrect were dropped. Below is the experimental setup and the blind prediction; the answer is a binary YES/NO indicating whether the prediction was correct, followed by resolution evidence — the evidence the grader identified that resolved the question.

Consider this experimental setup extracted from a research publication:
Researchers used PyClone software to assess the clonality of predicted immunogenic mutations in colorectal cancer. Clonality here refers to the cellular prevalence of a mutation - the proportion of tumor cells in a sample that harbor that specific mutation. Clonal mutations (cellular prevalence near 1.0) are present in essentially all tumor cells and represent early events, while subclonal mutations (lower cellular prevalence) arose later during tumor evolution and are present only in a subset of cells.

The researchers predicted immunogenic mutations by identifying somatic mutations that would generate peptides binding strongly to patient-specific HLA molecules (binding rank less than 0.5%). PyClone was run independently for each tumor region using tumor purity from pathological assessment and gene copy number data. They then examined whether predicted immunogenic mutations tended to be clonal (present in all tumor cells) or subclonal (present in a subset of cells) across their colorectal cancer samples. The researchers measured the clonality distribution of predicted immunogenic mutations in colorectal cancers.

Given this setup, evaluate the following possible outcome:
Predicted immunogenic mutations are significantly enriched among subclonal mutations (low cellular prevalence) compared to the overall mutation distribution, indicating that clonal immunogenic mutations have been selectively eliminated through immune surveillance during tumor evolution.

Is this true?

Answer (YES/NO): NO